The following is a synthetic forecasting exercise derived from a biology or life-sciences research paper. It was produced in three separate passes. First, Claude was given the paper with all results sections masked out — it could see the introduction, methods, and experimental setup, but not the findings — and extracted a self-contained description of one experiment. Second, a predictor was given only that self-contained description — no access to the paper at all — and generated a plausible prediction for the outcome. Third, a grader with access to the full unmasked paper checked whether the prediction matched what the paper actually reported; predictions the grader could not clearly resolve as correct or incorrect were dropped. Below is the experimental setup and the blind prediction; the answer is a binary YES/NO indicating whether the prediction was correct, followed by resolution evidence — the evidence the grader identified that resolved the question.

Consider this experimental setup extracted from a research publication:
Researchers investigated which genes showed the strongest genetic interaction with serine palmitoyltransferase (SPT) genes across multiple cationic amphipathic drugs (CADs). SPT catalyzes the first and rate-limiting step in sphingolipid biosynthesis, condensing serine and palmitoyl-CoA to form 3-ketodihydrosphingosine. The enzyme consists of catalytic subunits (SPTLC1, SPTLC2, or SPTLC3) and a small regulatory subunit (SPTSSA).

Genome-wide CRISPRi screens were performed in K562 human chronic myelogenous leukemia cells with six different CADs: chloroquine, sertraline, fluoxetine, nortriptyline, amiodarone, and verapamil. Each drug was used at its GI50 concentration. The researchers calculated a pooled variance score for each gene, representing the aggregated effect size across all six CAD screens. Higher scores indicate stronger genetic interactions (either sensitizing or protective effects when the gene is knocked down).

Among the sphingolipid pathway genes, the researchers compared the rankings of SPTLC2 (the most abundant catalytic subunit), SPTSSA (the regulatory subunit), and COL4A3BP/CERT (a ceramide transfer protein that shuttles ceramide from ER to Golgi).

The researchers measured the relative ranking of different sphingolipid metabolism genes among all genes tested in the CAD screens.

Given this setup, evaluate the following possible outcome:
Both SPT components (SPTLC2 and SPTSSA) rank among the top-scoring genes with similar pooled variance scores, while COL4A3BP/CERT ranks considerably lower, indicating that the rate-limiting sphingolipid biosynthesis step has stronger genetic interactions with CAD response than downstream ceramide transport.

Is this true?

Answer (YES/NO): NO